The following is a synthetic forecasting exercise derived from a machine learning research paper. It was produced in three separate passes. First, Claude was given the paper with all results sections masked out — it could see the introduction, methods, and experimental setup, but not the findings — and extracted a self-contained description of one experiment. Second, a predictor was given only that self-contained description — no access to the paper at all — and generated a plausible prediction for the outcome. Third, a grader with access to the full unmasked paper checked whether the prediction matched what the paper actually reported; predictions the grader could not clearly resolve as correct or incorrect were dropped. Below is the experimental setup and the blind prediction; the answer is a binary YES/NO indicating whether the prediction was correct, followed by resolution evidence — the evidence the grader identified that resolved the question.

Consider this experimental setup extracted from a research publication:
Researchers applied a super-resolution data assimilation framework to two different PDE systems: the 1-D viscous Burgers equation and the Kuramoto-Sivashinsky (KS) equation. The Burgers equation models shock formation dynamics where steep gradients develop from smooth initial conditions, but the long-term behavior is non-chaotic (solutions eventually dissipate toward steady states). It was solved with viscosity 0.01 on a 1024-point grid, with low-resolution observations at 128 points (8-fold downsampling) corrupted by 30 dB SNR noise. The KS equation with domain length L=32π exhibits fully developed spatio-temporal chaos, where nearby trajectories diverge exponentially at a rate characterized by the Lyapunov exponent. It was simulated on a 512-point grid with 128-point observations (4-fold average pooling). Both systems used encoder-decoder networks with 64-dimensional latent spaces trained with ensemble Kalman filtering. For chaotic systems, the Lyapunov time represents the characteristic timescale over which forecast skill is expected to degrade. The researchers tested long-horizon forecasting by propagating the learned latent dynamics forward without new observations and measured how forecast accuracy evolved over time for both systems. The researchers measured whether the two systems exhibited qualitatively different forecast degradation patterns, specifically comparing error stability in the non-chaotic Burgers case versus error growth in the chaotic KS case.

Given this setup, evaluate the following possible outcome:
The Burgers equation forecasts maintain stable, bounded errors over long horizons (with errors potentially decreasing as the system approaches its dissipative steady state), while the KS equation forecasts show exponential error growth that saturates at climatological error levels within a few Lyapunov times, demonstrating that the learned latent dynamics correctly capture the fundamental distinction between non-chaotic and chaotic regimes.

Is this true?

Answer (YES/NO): NO